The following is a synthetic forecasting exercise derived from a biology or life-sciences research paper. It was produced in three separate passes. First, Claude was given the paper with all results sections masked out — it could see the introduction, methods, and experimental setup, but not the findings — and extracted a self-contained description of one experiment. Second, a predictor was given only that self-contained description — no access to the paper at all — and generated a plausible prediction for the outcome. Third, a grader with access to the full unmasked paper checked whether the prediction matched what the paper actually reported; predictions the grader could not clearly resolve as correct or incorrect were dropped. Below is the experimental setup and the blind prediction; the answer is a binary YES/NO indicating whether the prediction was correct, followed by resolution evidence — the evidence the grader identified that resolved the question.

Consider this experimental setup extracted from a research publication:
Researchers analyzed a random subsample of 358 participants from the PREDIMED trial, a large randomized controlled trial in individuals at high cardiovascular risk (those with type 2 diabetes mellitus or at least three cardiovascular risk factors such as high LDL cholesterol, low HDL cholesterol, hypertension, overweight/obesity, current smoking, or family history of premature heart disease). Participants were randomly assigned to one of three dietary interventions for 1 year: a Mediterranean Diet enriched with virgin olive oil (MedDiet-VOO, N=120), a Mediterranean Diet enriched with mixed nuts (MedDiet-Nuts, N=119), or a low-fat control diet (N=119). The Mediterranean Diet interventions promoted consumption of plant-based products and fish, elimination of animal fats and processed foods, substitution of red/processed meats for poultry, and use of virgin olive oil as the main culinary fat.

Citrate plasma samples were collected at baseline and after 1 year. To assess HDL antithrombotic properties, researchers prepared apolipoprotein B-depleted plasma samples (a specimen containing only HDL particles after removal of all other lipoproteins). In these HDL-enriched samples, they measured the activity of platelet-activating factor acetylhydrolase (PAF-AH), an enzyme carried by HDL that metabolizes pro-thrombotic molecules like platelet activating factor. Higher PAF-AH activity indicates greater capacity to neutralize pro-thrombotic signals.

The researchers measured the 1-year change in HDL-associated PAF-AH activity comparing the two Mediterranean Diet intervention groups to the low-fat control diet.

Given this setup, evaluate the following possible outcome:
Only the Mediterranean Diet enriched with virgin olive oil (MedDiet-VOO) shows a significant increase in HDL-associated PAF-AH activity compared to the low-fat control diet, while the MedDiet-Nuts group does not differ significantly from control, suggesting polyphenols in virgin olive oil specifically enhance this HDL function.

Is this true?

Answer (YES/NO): YES